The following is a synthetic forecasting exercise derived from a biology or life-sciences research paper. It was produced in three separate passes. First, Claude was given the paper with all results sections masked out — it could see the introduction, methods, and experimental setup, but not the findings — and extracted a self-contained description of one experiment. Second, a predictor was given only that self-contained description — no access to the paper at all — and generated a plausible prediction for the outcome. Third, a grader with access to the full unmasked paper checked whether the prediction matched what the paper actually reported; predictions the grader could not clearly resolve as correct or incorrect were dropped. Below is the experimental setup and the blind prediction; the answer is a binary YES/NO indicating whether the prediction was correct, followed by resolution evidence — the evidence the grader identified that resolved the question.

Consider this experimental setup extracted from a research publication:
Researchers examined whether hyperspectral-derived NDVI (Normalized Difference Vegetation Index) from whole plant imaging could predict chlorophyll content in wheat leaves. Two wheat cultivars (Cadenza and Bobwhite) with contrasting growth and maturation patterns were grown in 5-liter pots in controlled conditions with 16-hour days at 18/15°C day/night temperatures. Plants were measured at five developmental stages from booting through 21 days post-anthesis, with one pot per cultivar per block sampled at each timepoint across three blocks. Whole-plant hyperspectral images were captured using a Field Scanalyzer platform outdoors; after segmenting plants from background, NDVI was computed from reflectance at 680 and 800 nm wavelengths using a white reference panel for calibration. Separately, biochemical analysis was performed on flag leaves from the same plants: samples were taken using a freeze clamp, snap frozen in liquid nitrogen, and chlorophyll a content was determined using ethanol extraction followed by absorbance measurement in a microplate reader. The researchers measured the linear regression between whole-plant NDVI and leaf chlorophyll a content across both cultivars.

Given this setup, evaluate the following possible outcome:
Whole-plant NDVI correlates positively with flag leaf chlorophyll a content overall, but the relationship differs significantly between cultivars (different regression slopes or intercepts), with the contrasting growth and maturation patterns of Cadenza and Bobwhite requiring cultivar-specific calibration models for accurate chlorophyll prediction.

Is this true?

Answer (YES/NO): YES